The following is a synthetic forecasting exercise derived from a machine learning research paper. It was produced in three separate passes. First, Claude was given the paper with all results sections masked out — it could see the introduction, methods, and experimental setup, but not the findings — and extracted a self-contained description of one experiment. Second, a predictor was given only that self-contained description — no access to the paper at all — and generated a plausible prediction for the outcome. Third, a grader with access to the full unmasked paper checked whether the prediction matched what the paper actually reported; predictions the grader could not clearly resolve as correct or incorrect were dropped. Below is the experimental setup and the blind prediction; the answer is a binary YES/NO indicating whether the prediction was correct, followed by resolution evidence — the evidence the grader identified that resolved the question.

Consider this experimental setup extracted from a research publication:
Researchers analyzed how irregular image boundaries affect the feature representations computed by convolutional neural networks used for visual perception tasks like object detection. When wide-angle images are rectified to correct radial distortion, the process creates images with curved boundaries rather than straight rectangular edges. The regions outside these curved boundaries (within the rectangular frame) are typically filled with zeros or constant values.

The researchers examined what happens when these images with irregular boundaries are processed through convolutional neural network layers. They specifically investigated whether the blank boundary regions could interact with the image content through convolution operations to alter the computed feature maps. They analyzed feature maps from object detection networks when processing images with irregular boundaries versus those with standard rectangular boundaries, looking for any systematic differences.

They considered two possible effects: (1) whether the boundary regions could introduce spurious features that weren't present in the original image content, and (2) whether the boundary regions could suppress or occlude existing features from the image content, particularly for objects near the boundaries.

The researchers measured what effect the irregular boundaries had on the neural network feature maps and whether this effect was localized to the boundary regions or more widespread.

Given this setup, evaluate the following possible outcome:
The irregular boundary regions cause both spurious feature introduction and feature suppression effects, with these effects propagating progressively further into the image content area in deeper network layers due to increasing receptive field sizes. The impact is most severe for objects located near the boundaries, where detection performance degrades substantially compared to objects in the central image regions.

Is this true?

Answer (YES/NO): YES